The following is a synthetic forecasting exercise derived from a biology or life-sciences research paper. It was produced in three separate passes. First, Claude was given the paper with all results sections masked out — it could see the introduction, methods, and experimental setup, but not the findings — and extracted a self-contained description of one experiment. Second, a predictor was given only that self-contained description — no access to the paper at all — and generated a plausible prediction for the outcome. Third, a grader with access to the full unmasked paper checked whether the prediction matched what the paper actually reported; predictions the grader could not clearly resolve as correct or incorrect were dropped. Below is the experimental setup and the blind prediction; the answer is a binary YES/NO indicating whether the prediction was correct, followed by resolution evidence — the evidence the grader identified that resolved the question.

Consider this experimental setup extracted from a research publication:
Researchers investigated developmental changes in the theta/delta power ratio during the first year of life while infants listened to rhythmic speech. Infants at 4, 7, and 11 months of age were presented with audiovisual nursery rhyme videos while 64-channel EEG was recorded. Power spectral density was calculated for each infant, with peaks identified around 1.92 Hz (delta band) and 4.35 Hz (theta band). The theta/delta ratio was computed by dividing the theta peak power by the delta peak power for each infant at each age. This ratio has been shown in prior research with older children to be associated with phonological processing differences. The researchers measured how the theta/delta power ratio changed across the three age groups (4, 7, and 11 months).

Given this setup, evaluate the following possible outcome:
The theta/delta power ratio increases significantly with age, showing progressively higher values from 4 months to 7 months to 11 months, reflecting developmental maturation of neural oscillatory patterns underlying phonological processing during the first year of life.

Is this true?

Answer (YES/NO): YES